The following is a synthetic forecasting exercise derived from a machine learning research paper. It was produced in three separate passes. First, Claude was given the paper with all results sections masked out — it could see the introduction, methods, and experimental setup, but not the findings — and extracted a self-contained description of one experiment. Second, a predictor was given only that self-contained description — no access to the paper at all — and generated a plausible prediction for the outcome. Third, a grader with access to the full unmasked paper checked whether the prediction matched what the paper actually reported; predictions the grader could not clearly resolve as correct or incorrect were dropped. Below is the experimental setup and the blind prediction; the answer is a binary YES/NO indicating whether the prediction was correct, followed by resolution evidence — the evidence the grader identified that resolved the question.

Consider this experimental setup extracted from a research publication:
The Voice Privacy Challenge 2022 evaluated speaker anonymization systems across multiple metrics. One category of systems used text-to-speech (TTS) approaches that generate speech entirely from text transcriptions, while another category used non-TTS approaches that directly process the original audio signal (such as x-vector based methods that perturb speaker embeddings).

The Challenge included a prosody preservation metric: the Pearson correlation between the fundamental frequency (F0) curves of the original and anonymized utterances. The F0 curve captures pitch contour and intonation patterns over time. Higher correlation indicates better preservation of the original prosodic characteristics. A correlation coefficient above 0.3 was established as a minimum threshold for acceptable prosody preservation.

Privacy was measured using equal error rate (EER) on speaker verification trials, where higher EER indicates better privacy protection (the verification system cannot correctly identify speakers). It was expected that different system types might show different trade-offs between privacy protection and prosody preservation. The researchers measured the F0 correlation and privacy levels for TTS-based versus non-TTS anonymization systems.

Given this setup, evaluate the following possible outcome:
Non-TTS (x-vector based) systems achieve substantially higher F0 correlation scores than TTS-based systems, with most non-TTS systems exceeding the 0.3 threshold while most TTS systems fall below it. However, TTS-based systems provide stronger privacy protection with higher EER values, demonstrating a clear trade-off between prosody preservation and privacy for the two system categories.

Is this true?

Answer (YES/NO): NO